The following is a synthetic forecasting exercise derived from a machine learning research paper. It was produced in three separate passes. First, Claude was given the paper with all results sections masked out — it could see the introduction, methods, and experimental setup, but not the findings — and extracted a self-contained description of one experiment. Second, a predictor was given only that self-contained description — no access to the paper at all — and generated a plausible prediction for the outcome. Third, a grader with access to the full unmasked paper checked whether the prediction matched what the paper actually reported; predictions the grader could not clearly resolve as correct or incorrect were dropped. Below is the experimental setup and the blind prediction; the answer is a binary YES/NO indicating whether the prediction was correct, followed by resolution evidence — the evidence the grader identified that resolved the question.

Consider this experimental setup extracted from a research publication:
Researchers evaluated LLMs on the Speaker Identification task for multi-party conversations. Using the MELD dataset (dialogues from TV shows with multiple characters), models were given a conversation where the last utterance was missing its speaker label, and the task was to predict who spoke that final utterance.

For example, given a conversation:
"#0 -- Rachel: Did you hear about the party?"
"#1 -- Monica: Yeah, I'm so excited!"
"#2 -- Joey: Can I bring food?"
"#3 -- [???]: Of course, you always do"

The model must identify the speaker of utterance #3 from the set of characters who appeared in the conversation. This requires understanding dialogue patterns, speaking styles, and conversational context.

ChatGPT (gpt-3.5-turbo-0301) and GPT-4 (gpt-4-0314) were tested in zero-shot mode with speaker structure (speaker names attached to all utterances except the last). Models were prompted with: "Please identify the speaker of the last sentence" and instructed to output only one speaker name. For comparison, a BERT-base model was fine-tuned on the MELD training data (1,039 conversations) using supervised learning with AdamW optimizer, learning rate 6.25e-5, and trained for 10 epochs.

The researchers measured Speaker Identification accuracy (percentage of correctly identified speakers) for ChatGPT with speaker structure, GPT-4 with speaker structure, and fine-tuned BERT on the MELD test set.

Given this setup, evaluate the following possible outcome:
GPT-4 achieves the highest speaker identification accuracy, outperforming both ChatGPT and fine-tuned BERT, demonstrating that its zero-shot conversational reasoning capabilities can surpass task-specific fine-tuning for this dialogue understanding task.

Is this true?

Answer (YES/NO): YES